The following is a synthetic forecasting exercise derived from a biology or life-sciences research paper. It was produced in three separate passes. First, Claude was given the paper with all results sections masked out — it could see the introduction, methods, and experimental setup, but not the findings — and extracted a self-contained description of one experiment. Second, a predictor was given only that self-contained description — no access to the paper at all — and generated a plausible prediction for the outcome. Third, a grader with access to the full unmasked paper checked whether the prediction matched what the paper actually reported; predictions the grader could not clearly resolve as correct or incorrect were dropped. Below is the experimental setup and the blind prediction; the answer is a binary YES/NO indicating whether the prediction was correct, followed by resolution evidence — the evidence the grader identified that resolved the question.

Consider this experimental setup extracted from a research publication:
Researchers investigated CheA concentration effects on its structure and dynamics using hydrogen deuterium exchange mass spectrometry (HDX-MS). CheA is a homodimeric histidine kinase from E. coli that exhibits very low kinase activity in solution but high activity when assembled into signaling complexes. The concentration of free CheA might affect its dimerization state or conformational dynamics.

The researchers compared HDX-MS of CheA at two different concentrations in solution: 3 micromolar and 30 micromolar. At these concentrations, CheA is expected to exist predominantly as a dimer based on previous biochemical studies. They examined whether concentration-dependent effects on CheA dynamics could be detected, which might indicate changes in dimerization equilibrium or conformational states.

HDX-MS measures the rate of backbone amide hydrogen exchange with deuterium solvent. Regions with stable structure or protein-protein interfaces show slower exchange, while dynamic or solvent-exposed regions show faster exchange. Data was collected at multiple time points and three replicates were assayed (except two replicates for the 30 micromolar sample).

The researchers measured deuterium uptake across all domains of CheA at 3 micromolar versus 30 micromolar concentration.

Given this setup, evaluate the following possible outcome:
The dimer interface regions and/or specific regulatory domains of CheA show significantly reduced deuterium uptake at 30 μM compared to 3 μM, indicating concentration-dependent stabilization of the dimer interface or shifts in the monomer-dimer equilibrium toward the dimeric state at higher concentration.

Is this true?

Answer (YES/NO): YES